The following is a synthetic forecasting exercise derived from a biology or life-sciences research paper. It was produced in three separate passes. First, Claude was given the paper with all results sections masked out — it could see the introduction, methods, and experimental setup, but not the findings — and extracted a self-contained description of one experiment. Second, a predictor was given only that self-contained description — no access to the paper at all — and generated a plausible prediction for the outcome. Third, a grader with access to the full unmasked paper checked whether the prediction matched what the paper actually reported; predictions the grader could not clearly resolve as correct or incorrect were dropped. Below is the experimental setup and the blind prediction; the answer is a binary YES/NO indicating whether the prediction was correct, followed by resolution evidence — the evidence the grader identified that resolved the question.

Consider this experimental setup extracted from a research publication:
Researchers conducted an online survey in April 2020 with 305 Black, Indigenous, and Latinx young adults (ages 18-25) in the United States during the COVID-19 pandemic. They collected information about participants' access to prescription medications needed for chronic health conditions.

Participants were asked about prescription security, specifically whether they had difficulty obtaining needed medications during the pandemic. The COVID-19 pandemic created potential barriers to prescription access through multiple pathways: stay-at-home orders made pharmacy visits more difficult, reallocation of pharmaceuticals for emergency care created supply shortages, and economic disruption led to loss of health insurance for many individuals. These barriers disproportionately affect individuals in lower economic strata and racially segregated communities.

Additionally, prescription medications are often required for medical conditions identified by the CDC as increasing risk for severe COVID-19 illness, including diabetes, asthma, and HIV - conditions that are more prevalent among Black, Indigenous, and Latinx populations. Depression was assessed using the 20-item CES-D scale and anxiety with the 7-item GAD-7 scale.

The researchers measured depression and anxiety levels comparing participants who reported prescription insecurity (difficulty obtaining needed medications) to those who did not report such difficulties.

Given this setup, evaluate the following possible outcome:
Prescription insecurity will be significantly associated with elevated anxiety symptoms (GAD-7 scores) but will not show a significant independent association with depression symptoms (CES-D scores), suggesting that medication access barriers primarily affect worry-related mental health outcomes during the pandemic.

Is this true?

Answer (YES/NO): NO